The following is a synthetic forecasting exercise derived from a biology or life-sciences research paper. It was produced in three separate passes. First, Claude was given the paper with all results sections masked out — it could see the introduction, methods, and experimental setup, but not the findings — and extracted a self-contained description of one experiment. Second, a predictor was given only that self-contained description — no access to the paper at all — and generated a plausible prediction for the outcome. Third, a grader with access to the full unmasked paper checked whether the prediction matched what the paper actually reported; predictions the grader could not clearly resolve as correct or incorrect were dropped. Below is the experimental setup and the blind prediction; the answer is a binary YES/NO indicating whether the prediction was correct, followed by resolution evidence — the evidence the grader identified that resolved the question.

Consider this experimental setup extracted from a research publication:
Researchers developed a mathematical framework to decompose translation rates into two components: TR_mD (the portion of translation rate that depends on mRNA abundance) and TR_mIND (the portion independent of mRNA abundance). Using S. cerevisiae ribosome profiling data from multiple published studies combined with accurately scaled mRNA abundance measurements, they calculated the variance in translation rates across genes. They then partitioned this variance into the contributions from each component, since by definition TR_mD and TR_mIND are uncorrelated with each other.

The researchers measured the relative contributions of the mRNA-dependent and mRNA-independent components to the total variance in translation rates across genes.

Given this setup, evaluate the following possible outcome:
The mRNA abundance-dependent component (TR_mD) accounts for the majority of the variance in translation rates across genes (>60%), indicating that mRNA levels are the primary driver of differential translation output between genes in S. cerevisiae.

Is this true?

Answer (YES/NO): NO